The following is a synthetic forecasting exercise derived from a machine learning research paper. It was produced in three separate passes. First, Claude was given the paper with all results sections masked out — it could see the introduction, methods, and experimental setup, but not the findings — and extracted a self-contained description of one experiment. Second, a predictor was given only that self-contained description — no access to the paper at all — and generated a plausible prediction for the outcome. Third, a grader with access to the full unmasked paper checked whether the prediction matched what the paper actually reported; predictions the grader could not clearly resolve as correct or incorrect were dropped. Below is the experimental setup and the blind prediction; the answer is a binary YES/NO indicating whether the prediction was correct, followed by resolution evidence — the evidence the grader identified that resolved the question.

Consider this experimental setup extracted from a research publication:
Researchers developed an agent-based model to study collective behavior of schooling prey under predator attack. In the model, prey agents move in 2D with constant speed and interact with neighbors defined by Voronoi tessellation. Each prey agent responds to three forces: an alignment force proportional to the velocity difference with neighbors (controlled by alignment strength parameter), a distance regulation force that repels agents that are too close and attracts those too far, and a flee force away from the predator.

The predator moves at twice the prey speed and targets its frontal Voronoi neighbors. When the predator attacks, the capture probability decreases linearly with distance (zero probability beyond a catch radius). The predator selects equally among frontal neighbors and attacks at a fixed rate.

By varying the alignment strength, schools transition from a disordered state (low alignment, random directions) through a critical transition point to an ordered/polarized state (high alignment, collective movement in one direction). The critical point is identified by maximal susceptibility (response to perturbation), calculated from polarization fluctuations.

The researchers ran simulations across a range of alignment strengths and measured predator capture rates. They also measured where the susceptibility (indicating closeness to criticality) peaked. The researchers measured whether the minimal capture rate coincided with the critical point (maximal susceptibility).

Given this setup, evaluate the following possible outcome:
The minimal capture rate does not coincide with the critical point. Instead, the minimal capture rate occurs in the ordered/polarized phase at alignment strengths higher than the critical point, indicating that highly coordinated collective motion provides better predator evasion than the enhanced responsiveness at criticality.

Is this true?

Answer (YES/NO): NO